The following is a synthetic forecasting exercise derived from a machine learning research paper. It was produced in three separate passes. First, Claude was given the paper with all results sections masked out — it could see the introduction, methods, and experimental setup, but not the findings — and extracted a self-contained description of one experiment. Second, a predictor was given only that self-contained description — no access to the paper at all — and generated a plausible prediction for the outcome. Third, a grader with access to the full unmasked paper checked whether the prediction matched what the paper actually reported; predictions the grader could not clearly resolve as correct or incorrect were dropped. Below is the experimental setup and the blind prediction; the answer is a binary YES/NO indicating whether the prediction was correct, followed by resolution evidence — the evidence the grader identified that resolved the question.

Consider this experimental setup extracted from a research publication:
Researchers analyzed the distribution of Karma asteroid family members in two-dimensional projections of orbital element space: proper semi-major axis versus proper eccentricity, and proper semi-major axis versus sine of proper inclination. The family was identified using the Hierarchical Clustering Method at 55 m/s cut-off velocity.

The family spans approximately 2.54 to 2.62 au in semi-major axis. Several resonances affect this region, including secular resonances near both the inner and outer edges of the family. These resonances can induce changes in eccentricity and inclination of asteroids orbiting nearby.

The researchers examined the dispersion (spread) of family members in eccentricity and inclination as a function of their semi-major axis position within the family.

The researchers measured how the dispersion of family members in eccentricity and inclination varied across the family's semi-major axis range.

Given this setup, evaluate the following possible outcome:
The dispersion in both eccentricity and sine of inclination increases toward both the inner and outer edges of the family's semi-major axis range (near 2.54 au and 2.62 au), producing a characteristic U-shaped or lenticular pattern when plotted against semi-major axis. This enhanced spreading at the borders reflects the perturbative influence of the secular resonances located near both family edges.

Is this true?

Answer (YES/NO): YES